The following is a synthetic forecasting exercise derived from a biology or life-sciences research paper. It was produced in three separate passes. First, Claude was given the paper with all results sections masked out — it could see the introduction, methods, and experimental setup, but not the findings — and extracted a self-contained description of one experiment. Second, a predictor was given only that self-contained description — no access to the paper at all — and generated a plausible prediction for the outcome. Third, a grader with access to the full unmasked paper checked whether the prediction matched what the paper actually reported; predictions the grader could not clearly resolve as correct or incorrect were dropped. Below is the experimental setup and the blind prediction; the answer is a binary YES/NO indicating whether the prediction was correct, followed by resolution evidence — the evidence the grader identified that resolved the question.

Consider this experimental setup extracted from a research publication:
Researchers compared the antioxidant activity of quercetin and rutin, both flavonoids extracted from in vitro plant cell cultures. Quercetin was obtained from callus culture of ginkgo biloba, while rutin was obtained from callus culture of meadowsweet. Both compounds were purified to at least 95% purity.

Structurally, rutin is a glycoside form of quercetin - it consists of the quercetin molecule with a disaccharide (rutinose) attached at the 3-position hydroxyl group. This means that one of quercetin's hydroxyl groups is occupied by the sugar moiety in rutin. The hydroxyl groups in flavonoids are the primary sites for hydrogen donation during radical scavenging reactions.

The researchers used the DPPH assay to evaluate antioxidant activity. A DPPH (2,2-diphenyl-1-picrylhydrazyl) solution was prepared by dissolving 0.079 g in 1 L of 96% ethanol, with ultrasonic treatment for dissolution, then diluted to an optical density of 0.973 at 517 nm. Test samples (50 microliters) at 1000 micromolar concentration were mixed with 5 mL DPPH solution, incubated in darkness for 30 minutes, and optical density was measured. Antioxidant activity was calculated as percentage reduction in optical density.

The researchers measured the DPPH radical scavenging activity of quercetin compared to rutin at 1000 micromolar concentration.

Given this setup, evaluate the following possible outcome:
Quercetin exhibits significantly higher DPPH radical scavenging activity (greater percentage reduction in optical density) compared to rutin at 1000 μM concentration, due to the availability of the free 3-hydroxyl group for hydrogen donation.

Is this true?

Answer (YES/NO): NO